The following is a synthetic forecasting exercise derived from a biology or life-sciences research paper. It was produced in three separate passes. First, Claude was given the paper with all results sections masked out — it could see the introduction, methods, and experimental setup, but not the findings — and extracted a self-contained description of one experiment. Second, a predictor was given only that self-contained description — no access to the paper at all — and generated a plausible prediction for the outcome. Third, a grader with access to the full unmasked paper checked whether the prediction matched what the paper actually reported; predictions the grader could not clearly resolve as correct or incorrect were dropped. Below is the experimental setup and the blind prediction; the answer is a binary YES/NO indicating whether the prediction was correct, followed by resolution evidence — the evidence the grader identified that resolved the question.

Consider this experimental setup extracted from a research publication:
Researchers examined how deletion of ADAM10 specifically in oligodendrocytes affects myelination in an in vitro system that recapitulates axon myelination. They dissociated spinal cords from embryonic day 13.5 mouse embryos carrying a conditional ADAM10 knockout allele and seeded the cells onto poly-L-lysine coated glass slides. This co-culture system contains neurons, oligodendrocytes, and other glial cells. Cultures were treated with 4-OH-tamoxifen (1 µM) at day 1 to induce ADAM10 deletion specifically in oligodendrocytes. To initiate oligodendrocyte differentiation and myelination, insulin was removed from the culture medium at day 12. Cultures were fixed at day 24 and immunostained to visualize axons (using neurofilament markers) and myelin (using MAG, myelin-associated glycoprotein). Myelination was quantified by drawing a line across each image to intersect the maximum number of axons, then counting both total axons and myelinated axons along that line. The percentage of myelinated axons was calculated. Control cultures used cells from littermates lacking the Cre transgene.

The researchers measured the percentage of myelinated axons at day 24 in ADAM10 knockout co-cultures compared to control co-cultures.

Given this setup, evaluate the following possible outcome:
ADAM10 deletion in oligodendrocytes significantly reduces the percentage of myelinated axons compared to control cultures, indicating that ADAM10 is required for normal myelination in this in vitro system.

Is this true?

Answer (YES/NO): YES